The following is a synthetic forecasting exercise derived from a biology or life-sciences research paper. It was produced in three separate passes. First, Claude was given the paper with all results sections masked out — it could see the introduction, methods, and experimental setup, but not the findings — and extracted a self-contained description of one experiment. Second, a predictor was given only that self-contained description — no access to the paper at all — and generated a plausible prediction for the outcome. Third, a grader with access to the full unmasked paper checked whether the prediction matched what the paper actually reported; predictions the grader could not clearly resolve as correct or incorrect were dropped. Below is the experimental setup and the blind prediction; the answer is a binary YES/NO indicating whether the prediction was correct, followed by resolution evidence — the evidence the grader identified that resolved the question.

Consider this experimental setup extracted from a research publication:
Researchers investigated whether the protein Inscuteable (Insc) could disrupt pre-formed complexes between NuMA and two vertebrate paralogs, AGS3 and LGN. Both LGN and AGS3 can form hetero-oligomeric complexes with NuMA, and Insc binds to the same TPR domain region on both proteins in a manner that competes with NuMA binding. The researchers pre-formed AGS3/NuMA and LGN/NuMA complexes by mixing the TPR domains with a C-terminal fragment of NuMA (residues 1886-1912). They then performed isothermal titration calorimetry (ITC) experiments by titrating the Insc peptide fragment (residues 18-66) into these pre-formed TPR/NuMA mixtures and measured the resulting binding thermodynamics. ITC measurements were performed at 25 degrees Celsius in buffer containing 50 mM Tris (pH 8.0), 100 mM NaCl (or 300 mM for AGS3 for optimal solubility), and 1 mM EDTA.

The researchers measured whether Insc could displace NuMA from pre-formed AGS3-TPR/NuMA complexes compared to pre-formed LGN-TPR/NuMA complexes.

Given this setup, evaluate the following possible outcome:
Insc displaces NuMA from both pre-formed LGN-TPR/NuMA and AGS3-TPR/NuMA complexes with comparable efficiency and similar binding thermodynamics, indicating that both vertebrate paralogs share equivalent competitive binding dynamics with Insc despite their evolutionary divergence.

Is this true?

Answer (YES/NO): YES